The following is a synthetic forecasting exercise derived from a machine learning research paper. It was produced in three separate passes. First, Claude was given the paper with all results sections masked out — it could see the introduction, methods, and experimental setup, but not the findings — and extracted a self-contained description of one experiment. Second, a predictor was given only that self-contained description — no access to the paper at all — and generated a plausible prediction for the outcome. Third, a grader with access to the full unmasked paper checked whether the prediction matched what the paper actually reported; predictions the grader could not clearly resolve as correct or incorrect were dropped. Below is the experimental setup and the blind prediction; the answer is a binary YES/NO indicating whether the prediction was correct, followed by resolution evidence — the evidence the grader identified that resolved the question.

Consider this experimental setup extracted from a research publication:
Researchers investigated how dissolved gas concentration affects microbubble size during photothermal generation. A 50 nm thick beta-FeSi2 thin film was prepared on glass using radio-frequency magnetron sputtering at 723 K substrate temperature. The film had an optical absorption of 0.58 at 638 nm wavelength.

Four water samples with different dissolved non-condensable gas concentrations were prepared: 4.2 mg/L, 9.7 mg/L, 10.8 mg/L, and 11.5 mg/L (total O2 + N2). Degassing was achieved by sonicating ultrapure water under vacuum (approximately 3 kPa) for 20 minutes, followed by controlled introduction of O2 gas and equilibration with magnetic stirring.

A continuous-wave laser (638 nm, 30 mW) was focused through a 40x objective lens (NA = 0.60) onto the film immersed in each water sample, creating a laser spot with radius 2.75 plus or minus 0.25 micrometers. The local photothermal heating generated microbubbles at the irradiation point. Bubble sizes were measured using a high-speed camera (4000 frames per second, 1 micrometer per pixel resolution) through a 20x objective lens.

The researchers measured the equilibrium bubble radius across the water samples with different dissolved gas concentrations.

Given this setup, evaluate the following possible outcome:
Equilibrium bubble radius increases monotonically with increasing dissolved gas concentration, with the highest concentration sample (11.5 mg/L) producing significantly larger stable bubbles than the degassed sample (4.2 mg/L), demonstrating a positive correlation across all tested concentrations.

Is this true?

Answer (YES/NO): YES